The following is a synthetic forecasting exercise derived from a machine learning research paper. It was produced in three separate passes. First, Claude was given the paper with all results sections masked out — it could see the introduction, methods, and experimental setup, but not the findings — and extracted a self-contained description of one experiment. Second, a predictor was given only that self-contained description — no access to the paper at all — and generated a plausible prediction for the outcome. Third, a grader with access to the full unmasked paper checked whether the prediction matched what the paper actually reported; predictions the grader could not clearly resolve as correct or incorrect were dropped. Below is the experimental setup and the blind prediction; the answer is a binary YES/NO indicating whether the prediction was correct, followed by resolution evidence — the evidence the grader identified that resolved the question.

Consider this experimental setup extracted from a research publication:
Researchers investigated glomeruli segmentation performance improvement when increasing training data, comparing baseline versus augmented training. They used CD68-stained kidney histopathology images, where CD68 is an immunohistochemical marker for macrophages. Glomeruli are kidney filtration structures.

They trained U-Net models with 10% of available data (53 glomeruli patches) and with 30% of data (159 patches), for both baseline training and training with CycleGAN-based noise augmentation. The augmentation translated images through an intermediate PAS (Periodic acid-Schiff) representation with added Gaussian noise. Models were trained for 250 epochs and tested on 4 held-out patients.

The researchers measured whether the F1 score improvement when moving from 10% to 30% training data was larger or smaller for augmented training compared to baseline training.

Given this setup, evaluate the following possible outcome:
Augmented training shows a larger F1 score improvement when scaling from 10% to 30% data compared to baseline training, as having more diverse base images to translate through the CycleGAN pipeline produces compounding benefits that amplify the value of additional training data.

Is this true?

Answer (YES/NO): NO